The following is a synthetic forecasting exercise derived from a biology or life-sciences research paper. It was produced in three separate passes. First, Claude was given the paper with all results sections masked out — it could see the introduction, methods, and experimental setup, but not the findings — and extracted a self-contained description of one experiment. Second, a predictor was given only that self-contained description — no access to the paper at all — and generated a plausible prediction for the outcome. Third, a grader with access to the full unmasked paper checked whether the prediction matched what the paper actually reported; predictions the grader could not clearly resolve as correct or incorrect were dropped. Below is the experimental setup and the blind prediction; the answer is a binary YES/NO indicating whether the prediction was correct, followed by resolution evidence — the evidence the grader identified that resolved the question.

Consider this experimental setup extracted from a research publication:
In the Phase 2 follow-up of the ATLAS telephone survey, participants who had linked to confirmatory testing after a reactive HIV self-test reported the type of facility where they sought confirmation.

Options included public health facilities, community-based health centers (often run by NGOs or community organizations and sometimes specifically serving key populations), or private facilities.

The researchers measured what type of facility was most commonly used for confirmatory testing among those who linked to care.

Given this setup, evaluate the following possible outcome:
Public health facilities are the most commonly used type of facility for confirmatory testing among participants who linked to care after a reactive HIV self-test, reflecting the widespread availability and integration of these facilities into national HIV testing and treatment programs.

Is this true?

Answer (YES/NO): YES